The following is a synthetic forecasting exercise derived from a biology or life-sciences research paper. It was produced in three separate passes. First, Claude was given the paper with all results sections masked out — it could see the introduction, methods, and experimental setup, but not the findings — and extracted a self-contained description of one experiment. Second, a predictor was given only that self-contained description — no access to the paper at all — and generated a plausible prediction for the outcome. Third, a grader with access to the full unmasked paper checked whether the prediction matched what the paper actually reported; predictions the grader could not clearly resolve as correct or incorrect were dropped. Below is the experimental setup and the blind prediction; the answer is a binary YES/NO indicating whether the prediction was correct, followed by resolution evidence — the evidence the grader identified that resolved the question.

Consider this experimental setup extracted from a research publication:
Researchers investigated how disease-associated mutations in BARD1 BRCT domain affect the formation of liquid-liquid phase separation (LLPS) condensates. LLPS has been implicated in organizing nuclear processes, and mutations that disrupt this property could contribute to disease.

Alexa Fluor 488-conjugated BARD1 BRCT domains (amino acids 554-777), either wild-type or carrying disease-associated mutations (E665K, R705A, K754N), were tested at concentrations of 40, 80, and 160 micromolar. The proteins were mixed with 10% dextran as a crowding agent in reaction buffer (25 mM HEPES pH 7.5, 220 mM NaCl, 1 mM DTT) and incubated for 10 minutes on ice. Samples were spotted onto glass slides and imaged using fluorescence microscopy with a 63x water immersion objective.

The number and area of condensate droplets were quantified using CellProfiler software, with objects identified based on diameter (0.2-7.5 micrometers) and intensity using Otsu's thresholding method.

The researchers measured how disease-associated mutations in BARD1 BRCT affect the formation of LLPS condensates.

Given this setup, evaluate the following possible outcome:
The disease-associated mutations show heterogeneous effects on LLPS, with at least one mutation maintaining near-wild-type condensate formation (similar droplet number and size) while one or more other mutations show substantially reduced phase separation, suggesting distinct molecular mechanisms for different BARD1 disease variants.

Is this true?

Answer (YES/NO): NO